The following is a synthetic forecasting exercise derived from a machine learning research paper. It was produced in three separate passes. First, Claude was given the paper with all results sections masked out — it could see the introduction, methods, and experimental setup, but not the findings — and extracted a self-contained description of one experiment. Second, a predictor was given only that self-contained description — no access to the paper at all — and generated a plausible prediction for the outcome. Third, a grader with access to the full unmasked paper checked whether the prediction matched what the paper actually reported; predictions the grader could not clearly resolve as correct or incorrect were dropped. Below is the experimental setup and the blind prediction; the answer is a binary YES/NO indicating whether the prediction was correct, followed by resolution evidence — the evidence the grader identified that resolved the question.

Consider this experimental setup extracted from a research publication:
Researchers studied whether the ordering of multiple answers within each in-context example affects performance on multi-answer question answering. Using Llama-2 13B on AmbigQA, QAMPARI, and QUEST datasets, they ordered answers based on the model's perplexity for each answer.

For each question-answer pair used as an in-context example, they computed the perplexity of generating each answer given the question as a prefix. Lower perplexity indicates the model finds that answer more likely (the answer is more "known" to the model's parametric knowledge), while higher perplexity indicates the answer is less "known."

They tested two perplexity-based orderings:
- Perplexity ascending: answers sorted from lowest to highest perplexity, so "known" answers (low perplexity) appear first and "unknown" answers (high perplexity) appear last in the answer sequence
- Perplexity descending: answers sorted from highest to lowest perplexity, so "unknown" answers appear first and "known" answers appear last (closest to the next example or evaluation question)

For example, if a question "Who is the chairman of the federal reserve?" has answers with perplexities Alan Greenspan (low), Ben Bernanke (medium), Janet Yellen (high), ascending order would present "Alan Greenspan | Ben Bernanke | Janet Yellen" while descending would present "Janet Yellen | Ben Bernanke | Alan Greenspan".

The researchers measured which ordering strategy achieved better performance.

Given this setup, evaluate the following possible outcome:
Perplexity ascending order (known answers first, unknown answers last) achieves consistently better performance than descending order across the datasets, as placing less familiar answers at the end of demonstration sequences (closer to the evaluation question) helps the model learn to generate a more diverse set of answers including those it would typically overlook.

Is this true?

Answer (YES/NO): YES